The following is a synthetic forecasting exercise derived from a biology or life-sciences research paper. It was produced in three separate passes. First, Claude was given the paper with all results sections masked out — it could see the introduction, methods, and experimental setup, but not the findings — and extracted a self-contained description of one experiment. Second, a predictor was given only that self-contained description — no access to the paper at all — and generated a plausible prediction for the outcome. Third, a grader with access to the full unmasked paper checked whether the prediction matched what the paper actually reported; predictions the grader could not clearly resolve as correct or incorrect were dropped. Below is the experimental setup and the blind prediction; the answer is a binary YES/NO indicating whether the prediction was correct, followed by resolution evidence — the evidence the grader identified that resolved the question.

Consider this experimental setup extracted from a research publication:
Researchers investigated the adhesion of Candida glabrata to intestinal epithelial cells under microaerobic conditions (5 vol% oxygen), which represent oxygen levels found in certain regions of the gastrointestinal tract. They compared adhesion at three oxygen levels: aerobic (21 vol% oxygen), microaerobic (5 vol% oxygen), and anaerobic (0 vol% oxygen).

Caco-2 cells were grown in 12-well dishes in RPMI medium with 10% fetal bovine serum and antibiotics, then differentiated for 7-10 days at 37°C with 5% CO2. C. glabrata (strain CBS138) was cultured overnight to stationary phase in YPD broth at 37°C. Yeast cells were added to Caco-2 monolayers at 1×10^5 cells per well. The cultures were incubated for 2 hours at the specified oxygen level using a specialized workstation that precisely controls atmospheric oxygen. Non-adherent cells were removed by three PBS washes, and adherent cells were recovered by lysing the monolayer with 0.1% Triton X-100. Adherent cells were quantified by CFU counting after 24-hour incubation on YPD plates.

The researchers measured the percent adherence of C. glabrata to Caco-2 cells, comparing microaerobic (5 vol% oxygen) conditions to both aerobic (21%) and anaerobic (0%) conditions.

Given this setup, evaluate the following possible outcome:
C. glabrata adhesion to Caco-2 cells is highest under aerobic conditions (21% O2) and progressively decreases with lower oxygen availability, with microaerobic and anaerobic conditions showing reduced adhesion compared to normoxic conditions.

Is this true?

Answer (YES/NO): NO